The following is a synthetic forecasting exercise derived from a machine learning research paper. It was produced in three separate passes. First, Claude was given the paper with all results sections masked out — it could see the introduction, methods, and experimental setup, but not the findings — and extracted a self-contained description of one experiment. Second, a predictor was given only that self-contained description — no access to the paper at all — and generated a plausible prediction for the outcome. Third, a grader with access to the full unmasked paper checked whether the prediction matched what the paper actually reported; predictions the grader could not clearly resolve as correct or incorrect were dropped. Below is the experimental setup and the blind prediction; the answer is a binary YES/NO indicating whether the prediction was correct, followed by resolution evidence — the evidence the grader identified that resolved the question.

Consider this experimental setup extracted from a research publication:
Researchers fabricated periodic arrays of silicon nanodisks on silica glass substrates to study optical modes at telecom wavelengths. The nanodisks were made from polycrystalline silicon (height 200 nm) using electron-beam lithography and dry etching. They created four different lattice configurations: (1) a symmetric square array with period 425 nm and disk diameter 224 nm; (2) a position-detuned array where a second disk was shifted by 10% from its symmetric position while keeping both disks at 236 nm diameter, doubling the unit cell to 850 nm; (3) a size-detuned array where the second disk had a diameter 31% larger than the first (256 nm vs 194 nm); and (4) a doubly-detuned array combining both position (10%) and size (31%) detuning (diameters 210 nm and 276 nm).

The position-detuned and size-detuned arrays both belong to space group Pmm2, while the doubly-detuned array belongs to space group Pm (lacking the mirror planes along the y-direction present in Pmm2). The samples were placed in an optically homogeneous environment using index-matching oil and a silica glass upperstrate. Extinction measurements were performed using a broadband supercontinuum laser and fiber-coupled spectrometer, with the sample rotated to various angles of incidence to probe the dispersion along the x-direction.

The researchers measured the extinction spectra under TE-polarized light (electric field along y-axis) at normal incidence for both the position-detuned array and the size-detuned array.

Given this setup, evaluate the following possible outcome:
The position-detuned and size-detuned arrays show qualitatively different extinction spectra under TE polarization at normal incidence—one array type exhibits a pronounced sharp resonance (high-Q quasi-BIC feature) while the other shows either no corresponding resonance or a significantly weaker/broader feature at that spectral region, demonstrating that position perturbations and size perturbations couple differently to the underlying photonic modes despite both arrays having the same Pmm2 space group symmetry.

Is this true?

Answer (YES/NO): YES